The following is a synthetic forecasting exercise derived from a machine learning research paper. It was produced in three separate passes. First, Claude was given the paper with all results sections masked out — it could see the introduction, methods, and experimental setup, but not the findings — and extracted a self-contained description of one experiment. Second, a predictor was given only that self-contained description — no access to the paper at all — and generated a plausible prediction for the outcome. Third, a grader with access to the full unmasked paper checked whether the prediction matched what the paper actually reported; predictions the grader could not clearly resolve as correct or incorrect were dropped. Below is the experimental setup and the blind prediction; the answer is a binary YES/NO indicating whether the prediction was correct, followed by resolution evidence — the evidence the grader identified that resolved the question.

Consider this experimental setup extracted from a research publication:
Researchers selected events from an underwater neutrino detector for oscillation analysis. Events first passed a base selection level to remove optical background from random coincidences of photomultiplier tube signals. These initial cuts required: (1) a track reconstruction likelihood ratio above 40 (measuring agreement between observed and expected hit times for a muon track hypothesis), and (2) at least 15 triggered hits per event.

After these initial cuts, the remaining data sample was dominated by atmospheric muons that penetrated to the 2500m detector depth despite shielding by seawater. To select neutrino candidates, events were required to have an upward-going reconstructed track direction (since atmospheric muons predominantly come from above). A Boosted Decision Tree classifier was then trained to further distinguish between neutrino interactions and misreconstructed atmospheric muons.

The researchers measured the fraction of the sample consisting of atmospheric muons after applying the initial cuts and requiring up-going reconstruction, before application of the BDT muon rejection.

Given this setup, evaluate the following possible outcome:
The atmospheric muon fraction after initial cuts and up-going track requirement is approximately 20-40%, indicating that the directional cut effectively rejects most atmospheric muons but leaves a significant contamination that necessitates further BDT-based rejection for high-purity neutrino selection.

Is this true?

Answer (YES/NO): NO